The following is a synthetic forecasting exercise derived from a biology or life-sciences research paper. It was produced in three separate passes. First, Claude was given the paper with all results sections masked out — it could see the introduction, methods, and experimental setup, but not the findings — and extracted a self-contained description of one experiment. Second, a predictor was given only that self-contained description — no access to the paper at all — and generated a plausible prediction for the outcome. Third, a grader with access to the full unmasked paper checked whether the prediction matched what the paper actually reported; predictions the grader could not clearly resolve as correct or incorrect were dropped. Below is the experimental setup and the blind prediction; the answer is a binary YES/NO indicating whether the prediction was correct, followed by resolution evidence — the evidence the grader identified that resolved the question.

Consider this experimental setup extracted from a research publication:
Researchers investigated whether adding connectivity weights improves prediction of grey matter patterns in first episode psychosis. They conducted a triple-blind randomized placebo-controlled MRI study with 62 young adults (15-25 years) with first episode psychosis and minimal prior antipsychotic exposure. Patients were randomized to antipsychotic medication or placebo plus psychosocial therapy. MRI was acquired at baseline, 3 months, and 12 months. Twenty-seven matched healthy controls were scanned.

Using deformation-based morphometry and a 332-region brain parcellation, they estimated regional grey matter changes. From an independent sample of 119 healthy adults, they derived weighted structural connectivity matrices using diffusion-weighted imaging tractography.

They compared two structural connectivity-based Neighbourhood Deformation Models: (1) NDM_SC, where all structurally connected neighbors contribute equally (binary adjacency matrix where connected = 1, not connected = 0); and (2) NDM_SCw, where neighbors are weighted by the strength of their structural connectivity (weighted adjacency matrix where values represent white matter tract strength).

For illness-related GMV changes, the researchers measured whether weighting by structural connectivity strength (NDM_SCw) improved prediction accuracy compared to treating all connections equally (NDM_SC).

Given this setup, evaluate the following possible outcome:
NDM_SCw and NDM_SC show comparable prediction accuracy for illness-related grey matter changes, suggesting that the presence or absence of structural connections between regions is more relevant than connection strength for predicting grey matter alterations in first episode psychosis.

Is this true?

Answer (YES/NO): NO